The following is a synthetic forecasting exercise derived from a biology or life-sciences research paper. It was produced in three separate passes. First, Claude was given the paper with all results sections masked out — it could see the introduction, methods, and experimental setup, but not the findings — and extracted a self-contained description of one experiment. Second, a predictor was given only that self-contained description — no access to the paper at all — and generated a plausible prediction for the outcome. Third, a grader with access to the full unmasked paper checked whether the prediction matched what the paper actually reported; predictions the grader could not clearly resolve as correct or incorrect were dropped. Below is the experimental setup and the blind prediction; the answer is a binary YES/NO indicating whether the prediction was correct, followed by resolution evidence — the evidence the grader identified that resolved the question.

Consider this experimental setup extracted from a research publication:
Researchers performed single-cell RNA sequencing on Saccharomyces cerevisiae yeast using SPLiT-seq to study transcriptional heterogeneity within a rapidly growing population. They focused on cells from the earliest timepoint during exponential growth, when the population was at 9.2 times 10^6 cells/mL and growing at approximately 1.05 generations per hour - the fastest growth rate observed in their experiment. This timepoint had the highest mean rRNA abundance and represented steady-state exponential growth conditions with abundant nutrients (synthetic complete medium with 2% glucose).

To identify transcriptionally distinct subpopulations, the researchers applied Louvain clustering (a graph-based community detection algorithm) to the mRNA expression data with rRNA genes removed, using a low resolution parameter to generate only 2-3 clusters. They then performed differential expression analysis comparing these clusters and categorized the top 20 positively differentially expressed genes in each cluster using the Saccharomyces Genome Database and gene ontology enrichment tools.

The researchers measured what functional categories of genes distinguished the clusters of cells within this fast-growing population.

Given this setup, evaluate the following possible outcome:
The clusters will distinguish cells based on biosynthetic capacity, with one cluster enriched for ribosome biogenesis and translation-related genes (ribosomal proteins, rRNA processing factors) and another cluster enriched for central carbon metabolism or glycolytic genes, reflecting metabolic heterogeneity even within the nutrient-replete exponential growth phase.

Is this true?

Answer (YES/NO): NO